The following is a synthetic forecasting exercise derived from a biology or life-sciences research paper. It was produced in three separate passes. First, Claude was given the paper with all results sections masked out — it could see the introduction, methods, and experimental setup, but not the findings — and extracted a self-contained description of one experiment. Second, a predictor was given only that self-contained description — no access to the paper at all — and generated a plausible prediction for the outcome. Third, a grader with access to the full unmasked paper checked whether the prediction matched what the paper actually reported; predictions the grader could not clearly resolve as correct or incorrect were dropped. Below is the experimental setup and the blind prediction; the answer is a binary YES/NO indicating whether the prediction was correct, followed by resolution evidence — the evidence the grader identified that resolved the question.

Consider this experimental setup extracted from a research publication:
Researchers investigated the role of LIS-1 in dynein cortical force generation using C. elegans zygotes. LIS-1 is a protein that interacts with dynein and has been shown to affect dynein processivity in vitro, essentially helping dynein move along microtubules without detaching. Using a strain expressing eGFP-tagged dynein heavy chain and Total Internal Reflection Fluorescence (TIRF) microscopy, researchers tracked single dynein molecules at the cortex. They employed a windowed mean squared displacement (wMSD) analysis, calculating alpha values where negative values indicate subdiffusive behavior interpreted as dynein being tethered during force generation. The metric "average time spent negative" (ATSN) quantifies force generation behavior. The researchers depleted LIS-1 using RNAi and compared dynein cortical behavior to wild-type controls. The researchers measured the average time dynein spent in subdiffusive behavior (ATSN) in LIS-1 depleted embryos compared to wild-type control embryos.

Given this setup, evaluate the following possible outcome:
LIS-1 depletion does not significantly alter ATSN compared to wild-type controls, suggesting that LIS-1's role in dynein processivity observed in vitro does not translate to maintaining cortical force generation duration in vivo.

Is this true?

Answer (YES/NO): NO